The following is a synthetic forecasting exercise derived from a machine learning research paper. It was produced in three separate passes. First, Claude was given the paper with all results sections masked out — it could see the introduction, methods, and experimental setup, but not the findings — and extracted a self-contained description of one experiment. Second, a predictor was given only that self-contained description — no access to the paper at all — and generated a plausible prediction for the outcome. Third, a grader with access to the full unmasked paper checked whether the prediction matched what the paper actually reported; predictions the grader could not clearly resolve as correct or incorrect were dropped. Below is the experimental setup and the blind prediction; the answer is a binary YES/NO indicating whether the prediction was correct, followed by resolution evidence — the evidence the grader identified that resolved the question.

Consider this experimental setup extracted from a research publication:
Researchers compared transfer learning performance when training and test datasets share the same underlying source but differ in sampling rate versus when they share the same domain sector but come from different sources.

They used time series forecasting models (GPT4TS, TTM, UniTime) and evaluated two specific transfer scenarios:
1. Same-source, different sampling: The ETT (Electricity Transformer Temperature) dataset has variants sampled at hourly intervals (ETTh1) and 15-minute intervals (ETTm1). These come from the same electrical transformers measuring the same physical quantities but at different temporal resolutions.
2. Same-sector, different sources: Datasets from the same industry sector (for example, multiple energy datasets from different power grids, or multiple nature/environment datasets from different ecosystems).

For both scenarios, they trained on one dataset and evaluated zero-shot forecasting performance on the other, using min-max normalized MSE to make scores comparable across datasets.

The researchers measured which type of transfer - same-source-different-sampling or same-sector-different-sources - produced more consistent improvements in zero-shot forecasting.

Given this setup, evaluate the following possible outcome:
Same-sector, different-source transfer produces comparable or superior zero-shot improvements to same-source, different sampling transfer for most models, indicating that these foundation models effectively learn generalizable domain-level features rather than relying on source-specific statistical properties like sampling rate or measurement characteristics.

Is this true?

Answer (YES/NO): NO